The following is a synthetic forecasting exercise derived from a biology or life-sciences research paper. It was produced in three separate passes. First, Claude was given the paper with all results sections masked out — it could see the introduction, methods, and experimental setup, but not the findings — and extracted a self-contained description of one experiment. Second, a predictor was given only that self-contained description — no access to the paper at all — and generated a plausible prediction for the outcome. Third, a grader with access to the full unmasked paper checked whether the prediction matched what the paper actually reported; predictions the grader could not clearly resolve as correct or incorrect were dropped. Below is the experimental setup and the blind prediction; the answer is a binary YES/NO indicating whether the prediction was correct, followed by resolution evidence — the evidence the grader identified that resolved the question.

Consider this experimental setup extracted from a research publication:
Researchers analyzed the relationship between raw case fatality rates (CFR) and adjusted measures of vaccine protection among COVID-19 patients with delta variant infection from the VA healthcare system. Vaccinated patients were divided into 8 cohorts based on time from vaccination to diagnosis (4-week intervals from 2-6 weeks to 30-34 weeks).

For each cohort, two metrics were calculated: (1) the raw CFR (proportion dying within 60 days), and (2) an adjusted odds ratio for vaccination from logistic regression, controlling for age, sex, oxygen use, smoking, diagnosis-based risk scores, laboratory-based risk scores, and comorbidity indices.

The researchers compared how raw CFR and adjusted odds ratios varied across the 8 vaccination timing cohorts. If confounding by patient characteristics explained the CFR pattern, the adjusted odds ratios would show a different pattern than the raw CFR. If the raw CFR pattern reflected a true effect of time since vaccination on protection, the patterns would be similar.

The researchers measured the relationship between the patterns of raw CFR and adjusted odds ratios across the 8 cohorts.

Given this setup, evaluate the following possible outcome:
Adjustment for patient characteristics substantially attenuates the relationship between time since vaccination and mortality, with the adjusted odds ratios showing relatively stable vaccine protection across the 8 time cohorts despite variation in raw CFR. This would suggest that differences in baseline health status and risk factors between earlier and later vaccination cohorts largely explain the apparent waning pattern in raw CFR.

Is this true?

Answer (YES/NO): YES